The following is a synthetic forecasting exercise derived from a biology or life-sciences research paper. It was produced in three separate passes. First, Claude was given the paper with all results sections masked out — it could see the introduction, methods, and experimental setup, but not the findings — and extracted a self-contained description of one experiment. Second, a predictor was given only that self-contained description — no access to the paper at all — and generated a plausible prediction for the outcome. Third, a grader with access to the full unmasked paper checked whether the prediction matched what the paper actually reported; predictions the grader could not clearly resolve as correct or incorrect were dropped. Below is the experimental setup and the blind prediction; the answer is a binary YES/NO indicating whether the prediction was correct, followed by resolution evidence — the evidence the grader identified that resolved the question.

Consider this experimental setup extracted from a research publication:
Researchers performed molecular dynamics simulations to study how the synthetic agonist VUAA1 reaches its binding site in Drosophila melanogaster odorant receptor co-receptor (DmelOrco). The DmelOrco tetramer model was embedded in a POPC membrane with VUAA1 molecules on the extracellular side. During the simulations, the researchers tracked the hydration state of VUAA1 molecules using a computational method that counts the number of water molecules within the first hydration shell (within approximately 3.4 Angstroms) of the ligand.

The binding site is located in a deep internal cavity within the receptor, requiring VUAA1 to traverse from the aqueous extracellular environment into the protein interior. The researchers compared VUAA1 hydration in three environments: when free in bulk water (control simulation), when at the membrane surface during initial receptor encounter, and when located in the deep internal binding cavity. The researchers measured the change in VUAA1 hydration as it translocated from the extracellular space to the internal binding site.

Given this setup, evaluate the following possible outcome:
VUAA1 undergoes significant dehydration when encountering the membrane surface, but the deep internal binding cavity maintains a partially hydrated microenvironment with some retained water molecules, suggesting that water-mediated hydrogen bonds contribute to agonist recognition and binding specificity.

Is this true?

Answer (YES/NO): NO